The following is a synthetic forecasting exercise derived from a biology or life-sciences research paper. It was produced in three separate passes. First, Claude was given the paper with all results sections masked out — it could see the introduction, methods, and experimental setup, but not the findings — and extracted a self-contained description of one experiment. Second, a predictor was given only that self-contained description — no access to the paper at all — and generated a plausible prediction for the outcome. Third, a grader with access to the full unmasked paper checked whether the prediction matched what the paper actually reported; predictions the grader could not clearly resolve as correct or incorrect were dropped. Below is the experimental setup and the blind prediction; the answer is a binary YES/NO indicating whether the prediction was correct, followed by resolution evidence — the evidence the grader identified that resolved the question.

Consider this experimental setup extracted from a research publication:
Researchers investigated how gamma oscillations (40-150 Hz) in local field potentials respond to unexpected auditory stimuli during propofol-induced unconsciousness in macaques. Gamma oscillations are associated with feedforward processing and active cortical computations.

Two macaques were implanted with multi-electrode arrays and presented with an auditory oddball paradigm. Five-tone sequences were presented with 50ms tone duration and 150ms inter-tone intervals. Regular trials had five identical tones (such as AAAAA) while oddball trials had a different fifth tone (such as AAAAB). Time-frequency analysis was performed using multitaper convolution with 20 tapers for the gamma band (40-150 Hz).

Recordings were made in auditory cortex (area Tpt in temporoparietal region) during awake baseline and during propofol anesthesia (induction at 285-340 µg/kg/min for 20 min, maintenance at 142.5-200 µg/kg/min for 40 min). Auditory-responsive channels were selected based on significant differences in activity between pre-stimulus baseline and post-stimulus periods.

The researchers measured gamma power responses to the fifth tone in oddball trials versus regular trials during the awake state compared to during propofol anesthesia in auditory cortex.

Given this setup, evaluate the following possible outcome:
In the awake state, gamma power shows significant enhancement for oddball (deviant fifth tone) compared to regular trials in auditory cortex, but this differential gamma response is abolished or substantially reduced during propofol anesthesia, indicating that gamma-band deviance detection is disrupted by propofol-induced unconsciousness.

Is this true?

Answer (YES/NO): NO